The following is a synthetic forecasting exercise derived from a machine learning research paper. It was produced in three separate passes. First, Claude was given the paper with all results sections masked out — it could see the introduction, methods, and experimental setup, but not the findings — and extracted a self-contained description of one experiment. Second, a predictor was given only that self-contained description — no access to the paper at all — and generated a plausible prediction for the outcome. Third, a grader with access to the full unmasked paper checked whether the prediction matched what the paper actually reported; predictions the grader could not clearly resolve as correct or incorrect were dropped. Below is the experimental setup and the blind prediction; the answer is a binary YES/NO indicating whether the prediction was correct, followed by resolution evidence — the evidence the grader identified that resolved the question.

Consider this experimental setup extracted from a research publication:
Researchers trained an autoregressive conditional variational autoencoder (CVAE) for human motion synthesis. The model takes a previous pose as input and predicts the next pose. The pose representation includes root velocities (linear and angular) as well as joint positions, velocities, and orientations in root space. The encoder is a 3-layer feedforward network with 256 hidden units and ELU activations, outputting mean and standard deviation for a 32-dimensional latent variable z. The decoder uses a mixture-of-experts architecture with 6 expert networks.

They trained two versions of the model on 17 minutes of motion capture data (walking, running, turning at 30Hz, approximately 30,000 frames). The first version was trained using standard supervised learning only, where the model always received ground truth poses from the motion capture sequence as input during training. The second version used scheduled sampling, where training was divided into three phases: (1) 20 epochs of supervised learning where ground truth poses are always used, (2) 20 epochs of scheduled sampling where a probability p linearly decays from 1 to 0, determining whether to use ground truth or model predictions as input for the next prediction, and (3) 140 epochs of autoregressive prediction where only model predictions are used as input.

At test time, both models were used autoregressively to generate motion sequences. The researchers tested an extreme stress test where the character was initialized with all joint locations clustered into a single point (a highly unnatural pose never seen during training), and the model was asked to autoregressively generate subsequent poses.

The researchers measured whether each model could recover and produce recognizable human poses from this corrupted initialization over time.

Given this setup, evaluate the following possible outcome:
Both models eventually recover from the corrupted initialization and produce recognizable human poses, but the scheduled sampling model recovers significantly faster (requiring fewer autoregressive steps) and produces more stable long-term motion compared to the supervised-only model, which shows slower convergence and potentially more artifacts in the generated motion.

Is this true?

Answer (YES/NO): NO